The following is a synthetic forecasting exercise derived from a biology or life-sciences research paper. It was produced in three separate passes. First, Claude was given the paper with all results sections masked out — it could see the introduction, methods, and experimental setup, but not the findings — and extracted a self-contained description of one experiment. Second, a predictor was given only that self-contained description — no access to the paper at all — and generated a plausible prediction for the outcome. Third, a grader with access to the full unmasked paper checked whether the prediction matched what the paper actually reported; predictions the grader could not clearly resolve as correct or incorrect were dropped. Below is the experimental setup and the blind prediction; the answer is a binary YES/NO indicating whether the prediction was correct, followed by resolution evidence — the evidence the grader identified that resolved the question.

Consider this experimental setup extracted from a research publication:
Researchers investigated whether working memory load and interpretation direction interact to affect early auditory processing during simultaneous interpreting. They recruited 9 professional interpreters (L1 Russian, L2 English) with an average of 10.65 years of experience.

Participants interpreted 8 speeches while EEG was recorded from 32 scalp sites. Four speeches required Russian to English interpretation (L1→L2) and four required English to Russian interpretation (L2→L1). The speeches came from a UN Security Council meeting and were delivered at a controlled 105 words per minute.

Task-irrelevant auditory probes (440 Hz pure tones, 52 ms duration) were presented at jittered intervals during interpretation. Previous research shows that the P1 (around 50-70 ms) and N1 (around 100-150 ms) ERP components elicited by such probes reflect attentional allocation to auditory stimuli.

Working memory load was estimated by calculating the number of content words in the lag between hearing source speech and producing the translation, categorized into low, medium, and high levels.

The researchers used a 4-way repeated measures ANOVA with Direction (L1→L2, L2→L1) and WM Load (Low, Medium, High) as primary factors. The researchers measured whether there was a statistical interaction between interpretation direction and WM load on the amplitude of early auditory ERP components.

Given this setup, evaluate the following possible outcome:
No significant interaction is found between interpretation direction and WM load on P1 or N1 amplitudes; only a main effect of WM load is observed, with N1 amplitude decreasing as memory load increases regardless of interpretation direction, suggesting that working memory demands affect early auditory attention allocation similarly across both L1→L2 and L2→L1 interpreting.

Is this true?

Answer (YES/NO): YES